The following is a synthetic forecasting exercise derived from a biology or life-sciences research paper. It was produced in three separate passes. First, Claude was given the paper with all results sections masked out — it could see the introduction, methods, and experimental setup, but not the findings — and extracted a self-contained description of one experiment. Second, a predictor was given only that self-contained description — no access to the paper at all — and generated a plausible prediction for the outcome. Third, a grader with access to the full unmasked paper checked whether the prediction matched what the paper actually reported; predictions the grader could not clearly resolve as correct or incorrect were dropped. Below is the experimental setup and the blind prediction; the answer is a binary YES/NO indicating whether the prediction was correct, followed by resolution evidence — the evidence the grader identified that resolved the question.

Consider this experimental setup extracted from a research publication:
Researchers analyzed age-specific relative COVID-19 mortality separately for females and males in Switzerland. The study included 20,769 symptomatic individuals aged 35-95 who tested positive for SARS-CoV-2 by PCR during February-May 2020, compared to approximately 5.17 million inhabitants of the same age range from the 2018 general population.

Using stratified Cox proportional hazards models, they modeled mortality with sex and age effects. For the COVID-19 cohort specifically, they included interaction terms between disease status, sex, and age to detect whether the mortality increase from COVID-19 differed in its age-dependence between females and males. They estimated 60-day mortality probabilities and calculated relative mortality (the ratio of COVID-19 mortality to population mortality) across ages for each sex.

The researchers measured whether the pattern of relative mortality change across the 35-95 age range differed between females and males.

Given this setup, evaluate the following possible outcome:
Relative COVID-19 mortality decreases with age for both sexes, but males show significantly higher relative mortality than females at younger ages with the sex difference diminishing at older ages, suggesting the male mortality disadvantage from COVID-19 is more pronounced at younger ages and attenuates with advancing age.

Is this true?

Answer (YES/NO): NO